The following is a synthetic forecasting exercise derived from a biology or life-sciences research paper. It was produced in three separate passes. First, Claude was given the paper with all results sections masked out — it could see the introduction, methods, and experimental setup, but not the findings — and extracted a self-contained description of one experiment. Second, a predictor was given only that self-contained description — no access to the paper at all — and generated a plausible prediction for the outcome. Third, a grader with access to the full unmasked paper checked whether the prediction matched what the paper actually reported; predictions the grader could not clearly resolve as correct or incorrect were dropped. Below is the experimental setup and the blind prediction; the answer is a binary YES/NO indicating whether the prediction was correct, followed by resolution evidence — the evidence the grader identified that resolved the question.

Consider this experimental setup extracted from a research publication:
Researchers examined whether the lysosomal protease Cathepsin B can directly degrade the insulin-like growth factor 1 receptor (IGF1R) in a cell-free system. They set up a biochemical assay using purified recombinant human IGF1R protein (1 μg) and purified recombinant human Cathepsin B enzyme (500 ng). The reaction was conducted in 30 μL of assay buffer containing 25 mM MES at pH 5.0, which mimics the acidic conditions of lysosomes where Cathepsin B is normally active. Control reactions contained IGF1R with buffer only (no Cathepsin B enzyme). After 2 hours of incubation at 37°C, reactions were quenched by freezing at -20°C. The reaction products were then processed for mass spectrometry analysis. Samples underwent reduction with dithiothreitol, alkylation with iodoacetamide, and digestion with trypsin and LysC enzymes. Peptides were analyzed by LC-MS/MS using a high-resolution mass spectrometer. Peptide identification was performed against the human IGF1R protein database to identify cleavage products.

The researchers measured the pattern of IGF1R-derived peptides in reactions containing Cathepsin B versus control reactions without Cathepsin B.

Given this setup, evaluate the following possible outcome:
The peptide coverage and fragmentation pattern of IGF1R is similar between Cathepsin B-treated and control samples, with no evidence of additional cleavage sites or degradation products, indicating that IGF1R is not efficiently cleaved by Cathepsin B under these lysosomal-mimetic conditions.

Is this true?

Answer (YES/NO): NO